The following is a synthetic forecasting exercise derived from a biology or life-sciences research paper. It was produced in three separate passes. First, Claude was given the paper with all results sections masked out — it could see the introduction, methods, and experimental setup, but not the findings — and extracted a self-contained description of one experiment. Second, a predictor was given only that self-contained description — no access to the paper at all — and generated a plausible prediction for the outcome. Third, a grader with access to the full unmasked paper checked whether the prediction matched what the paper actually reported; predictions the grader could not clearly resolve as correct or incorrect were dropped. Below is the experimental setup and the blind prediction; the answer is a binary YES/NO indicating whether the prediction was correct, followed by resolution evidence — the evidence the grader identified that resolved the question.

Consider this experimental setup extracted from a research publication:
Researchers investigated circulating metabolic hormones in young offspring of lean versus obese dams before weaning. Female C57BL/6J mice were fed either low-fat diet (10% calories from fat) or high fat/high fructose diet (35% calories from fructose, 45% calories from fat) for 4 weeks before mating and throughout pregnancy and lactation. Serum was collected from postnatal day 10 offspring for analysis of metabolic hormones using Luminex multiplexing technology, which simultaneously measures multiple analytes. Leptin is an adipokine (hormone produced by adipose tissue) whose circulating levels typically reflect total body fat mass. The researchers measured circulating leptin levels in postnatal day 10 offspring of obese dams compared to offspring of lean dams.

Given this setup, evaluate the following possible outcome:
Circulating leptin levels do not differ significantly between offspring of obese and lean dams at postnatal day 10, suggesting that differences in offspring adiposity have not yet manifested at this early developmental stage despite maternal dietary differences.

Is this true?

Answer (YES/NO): YES